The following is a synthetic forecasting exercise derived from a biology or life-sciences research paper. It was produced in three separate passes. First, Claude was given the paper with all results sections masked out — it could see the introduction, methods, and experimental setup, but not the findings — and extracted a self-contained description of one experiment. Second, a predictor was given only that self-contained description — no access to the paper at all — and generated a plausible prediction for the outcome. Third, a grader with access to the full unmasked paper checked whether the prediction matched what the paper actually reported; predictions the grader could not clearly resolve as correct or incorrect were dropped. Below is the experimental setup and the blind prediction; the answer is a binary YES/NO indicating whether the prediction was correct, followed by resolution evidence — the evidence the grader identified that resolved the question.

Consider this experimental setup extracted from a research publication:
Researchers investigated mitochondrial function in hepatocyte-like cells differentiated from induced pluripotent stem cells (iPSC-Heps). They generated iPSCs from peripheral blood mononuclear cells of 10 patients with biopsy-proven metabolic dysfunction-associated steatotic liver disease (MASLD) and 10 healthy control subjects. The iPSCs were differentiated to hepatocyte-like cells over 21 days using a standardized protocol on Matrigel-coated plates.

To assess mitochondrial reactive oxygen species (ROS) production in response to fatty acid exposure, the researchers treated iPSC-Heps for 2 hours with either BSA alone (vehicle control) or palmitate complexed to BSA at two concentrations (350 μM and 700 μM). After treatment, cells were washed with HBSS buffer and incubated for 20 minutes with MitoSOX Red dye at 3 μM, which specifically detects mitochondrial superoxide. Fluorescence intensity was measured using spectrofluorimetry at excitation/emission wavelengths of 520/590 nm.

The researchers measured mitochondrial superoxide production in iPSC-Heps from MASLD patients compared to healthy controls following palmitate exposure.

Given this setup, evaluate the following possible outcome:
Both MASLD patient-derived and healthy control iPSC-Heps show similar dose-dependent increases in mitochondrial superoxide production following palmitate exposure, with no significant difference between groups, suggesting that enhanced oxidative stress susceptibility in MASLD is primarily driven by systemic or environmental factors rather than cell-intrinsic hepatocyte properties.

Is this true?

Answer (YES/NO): NO